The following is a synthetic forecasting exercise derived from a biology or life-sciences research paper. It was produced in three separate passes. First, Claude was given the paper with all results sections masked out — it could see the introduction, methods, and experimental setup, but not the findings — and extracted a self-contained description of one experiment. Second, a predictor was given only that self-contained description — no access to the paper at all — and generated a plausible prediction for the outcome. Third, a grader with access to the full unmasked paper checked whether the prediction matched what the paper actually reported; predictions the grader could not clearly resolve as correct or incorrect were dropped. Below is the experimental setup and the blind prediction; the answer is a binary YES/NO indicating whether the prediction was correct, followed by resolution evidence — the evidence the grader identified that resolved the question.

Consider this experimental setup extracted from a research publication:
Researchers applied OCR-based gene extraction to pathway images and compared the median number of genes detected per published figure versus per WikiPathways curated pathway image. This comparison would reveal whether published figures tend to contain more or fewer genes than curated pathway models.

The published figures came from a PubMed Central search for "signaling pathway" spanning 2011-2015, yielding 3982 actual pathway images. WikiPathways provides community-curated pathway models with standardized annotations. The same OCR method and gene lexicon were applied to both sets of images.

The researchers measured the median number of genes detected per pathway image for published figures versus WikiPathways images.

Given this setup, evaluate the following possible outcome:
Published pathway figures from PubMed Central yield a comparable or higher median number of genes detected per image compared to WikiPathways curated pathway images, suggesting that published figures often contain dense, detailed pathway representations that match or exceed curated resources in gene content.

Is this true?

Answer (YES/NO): NO